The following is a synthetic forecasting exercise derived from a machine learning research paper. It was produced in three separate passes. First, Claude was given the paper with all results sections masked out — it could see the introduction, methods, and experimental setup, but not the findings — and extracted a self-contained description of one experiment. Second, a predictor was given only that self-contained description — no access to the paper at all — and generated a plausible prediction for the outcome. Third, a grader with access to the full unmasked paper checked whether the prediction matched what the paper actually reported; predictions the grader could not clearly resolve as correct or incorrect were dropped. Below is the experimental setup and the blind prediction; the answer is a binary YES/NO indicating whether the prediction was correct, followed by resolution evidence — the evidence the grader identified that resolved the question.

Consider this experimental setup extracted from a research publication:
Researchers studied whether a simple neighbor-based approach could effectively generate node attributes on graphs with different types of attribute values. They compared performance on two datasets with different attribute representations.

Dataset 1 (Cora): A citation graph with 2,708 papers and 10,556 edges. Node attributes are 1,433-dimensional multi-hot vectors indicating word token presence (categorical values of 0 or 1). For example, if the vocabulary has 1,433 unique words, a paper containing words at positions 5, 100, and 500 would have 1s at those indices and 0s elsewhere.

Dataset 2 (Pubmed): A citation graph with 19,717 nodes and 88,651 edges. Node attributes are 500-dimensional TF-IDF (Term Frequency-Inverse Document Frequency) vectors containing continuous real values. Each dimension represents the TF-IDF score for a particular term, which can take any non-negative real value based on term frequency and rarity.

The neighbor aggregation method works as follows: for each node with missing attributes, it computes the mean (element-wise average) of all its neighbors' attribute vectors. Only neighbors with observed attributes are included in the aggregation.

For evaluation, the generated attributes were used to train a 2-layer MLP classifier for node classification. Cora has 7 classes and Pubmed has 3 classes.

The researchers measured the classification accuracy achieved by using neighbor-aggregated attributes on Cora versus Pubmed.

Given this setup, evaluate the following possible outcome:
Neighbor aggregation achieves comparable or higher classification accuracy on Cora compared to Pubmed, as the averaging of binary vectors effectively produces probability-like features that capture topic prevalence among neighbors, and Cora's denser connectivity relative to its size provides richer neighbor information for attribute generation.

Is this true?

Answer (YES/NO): YES